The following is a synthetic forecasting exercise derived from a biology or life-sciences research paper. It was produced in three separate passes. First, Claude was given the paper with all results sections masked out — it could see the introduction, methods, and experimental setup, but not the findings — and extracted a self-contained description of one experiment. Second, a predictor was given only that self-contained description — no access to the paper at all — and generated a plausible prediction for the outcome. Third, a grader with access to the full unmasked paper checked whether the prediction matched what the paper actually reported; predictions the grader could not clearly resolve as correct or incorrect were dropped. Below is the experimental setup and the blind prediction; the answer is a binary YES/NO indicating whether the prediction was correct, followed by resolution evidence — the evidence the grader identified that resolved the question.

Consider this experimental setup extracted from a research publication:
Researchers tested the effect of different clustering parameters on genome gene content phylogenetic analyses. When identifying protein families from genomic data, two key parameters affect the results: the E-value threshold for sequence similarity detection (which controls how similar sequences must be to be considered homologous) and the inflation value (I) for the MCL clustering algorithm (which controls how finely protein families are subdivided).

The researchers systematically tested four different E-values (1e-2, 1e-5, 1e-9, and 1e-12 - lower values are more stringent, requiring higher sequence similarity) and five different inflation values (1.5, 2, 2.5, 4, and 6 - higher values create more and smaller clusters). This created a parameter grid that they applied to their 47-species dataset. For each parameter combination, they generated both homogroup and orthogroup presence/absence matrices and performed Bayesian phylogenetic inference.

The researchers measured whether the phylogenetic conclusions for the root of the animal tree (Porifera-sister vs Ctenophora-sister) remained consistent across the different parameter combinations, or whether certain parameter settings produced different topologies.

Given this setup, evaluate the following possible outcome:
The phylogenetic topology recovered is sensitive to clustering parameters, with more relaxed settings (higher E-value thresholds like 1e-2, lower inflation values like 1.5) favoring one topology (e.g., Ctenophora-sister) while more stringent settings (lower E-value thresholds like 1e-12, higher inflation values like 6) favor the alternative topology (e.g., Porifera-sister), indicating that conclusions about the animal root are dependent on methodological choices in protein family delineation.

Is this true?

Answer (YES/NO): NO